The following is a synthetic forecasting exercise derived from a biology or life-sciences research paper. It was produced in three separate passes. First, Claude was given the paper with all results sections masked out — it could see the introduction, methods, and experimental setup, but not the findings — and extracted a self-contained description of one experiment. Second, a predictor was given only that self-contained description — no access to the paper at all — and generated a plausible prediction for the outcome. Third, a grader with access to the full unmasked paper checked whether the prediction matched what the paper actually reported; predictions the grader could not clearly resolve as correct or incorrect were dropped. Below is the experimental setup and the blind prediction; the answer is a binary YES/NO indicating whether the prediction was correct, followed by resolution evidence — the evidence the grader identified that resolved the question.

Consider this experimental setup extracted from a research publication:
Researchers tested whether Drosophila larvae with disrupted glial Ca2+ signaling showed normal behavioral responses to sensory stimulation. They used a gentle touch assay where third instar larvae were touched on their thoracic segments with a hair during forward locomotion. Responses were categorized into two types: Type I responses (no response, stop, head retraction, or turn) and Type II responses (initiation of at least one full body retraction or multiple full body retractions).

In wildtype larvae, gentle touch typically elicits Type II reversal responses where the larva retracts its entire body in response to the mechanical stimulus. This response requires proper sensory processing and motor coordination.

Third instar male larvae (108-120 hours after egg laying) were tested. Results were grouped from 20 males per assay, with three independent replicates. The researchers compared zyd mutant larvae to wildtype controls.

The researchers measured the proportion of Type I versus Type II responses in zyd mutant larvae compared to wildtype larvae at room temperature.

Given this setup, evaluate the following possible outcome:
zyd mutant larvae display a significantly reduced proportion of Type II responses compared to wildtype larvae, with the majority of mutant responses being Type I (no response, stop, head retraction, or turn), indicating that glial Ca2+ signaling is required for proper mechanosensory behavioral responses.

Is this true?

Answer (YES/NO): NO